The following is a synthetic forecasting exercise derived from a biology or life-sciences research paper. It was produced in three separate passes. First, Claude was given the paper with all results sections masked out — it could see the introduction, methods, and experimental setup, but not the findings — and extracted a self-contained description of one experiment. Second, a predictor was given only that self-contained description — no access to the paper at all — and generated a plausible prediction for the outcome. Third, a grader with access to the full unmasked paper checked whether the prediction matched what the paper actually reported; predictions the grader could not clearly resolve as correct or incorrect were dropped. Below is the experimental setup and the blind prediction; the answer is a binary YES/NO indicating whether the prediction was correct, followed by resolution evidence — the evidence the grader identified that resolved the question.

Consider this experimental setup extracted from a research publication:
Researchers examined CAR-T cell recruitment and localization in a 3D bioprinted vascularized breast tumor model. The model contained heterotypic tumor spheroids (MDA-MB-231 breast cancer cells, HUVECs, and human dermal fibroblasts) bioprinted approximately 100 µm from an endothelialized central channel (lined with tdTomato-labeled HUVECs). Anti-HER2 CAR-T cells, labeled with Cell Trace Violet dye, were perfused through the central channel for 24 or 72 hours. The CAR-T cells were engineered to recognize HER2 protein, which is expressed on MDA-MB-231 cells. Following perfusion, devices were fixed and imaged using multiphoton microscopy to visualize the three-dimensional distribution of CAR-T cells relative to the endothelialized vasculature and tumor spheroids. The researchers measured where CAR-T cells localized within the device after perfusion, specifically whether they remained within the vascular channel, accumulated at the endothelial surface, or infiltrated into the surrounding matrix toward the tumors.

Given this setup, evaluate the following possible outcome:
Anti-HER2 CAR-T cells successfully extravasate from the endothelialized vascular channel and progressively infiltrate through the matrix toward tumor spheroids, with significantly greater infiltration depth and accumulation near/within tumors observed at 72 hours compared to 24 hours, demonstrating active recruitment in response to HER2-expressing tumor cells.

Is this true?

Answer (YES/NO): YES